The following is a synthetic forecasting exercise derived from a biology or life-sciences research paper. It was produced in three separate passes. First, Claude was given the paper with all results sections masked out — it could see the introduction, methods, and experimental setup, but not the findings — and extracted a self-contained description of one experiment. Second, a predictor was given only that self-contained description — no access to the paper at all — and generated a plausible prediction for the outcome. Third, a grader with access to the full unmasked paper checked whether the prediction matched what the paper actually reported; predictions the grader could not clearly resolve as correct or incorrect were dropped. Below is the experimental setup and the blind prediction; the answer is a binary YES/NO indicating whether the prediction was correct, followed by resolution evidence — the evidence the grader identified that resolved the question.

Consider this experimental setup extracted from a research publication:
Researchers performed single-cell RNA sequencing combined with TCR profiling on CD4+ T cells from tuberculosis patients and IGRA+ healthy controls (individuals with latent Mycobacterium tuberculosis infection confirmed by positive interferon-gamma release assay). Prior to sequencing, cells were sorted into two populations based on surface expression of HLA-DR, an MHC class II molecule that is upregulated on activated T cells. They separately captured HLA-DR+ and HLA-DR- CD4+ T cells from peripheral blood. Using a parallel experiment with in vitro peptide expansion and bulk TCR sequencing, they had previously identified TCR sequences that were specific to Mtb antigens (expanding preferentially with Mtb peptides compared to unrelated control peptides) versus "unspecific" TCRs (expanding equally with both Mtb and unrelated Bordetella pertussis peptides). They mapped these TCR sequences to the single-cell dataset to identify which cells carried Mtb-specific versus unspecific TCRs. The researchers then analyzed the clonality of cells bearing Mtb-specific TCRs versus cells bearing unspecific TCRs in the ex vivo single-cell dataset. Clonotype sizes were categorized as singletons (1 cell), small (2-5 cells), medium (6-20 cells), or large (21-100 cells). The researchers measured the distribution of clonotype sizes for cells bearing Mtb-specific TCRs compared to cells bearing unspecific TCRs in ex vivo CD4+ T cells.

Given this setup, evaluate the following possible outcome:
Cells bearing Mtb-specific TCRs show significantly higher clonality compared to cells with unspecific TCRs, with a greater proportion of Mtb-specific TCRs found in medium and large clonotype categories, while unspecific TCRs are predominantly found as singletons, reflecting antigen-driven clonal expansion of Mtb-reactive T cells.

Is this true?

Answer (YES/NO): NO